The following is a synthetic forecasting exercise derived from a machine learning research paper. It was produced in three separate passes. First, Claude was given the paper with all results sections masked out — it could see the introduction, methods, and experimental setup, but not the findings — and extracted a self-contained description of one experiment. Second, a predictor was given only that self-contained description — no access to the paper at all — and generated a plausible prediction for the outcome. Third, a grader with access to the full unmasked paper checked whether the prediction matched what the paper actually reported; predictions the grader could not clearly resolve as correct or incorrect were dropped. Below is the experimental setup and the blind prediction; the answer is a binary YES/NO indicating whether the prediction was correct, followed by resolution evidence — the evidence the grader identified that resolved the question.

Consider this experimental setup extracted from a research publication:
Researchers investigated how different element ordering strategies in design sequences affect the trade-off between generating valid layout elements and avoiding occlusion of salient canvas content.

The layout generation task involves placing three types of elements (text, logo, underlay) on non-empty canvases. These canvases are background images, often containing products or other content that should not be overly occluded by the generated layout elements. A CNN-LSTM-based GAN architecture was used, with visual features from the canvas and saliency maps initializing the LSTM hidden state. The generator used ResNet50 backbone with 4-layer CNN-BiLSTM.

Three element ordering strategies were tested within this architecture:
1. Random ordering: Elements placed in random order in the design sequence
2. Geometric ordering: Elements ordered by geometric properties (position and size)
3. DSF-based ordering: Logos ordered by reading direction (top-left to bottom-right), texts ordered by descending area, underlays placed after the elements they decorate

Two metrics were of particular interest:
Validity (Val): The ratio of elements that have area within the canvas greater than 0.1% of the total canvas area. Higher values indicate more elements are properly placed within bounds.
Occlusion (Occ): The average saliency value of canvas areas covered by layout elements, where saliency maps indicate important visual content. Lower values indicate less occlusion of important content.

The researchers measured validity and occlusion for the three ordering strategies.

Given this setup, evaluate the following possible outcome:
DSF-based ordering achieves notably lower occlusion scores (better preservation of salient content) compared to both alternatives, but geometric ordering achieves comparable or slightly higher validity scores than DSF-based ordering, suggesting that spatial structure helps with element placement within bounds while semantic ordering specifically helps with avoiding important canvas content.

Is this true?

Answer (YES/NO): NO